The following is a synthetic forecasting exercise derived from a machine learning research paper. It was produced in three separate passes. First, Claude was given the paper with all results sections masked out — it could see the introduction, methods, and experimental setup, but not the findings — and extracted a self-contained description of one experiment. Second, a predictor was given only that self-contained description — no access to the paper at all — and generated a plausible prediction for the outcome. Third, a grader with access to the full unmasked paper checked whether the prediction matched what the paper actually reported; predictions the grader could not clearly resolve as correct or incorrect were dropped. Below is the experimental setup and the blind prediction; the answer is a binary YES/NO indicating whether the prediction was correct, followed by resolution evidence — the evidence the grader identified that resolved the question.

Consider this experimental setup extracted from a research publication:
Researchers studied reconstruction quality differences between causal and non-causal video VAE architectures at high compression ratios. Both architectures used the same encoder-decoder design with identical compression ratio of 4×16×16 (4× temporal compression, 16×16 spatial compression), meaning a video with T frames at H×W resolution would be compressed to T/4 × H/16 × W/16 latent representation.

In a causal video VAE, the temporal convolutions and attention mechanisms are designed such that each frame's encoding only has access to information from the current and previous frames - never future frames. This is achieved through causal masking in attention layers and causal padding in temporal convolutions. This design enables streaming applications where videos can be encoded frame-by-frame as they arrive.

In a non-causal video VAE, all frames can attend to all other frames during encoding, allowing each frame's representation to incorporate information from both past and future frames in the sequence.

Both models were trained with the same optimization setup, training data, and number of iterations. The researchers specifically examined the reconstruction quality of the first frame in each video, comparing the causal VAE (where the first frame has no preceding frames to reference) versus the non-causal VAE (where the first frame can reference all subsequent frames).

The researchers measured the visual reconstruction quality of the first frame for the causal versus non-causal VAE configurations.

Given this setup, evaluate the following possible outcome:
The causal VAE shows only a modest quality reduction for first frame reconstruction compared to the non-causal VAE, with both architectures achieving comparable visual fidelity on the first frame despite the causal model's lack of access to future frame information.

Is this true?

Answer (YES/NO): NO